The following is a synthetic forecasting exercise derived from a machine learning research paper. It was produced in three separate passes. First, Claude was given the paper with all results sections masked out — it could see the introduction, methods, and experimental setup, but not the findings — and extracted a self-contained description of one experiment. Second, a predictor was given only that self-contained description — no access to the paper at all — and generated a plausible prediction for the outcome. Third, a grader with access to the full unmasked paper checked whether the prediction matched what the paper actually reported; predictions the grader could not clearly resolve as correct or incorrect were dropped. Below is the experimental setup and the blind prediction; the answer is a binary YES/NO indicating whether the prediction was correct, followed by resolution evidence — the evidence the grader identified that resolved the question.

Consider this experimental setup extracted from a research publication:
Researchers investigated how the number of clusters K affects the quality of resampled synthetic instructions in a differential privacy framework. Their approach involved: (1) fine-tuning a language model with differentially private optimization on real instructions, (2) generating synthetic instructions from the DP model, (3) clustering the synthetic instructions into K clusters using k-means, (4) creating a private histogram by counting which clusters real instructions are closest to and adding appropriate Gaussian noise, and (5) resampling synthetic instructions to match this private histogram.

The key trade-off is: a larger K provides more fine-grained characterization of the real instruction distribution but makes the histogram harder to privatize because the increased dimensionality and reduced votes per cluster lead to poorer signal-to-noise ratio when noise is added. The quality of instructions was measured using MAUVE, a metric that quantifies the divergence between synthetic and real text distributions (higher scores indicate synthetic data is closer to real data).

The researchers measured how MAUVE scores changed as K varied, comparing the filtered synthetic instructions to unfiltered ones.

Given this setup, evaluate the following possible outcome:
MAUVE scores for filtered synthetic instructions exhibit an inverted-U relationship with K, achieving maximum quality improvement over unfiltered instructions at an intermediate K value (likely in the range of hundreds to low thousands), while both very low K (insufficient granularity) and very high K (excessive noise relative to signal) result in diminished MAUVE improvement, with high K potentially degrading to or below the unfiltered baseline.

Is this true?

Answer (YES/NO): NO